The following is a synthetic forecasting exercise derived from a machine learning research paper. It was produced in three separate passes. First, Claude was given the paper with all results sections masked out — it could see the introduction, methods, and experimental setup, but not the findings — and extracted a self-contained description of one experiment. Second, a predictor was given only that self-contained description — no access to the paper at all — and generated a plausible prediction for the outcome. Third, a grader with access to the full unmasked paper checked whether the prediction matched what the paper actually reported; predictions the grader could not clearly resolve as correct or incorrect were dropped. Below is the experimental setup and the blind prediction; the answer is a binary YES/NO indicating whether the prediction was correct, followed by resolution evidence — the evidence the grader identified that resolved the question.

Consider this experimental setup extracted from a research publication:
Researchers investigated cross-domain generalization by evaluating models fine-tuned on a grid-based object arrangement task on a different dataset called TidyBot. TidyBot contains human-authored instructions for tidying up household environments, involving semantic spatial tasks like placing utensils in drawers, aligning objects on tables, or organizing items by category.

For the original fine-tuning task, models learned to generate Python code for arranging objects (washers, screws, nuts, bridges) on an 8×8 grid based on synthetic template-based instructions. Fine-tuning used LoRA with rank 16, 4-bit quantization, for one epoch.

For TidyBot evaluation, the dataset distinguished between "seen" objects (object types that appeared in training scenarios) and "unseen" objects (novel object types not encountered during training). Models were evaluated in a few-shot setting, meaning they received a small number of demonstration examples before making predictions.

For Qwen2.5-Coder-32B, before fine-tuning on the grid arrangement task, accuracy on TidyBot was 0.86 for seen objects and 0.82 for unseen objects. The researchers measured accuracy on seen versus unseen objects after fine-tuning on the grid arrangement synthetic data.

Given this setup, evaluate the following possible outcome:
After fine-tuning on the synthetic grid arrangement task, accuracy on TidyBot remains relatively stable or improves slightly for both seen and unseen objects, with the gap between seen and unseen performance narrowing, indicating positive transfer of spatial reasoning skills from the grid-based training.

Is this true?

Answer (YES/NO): NO